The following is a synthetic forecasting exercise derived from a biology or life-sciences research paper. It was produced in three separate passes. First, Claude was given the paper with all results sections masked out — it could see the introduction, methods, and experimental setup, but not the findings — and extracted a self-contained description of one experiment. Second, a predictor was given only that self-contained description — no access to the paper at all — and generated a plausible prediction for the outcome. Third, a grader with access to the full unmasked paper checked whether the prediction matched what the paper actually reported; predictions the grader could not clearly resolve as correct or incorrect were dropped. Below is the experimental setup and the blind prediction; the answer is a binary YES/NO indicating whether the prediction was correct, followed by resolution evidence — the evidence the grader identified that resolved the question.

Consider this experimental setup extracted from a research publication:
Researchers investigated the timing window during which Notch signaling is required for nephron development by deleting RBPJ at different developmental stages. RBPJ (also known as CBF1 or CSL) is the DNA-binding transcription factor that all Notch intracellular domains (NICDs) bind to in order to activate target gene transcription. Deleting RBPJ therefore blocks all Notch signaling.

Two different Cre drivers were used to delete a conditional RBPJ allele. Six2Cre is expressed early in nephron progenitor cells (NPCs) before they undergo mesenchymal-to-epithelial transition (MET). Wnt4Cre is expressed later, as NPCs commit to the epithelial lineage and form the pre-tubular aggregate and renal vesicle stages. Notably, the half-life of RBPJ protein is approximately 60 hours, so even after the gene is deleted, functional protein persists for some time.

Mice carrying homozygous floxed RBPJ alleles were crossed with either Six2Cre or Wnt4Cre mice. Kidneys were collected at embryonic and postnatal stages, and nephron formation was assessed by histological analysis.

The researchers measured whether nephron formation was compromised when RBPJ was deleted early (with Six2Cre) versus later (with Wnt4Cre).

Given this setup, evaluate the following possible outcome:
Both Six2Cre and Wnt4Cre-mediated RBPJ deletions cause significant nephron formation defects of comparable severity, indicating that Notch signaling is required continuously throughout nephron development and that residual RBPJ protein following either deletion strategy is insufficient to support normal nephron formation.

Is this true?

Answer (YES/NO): NO